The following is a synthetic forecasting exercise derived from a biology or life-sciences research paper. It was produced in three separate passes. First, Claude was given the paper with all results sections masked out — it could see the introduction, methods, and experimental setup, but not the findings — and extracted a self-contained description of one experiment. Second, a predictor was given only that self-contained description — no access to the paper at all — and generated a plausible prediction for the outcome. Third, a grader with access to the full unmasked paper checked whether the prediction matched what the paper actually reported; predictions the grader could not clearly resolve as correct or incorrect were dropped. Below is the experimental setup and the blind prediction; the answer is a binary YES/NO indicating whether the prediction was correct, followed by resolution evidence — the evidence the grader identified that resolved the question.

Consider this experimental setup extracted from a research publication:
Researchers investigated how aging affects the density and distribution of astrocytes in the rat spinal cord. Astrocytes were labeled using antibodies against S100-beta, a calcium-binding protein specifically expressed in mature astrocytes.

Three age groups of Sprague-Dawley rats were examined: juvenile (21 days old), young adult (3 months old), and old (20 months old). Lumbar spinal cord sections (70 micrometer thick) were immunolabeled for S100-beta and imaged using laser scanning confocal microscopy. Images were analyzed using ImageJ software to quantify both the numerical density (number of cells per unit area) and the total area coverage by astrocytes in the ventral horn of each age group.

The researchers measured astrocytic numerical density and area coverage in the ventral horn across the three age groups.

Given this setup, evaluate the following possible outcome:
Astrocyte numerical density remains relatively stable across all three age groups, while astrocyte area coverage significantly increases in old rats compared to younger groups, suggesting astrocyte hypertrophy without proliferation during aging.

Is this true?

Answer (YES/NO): NO